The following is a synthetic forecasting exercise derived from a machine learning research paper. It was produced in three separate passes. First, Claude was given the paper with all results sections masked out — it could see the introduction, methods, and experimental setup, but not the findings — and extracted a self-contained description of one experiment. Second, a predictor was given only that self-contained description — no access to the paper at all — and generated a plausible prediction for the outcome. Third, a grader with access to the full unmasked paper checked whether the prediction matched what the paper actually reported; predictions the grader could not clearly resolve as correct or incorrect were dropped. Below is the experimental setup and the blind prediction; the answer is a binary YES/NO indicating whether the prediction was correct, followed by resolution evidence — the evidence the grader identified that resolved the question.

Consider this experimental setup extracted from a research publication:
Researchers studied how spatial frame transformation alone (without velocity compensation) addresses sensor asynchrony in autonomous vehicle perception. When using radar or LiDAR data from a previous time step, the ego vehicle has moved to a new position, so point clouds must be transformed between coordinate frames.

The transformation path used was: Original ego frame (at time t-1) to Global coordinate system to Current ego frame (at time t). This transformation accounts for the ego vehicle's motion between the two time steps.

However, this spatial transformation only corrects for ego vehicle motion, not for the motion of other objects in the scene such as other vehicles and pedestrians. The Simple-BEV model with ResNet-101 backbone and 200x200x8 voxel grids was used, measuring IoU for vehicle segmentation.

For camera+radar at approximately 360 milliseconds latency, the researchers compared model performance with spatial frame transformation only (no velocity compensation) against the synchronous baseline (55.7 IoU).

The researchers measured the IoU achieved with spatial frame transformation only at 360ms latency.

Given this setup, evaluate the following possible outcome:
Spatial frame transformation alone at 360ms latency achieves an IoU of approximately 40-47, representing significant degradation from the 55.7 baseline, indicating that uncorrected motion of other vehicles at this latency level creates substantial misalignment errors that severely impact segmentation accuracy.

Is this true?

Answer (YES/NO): NO